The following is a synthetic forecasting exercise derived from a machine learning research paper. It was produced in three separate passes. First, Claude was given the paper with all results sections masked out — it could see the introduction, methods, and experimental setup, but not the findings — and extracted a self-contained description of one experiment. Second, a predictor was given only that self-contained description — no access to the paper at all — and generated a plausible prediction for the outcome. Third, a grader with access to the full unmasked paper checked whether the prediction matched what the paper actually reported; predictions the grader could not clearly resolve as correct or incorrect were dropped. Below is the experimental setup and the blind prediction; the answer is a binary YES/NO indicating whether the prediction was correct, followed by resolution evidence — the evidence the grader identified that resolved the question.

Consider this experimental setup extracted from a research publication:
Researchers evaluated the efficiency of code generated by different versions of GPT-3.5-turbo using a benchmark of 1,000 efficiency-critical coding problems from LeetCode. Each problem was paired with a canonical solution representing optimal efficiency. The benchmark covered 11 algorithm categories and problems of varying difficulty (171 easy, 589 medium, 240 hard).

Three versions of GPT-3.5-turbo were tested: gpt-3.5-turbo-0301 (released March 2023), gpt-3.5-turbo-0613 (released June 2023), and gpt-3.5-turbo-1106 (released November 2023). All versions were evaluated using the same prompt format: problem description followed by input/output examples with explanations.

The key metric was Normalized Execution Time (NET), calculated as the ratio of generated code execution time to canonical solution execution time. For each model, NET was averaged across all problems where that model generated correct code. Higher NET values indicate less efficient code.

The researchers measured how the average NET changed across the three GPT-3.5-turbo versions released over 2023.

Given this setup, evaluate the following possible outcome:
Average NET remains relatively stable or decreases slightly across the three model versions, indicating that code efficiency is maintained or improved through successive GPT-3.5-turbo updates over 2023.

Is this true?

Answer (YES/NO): NO